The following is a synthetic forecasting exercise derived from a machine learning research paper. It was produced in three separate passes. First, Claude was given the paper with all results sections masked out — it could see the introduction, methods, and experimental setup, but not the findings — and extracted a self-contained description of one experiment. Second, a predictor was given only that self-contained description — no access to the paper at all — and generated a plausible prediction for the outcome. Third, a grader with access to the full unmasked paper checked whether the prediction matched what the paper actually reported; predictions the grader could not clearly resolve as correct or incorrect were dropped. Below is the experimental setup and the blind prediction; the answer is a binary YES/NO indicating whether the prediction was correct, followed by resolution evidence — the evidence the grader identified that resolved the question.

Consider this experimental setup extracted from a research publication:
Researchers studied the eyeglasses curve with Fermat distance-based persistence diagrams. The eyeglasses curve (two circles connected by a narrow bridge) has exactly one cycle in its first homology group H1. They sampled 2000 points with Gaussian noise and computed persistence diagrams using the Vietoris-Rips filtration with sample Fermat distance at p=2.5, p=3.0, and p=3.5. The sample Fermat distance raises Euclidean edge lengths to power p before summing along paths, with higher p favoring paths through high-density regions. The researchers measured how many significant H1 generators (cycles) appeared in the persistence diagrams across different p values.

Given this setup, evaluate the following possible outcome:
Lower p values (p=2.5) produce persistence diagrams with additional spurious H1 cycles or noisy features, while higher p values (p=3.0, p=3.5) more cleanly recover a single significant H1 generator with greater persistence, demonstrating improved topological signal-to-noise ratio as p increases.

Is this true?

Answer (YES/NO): NO